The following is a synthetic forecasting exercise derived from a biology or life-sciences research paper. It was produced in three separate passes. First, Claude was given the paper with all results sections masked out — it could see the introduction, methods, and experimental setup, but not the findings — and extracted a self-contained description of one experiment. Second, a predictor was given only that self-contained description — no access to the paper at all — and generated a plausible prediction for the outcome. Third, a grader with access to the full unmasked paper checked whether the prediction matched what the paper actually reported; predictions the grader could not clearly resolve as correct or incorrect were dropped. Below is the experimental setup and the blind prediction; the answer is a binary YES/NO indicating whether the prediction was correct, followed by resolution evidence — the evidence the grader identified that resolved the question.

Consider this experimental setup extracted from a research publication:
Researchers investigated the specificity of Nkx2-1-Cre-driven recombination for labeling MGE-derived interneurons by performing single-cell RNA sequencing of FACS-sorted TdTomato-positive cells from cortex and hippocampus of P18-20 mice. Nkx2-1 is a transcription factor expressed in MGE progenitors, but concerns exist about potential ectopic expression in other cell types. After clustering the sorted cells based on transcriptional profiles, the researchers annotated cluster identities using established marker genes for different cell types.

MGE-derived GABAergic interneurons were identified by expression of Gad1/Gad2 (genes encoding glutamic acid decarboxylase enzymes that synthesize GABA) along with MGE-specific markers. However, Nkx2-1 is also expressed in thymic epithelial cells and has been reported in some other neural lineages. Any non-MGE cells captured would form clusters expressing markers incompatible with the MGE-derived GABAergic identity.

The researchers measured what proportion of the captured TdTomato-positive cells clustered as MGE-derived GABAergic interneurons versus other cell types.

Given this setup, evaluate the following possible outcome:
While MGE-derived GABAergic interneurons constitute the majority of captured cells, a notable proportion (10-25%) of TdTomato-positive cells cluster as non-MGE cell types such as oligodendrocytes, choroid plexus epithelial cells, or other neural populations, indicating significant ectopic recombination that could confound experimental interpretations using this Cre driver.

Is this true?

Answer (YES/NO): NO